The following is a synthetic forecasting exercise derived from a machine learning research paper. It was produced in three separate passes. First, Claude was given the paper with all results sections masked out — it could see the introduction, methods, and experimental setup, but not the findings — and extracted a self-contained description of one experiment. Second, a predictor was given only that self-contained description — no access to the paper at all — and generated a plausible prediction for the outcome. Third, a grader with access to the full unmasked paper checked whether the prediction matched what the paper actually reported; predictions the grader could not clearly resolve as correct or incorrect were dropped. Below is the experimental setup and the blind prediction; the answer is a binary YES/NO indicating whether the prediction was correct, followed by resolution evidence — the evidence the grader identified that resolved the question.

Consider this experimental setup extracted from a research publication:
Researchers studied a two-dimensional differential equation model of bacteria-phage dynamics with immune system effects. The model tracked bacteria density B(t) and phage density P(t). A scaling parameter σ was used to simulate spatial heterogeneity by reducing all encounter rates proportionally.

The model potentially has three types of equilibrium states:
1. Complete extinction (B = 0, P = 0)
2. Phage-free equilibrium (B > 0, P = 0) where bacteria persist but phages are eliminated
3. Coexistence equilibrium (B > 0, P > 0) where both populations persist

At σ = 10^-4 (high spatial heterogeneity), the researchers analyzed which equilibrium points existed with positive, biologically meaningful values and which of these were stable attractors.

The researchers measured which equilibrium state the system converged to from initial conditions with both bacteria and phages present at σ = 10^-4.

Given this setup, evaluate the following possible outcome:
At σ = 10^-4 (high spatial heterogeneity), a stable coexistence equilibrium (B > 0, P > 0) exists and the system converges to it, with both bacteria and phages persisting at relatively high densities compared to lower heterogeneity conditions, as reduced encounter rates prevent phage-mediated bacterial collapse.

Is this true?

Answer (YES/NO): NO